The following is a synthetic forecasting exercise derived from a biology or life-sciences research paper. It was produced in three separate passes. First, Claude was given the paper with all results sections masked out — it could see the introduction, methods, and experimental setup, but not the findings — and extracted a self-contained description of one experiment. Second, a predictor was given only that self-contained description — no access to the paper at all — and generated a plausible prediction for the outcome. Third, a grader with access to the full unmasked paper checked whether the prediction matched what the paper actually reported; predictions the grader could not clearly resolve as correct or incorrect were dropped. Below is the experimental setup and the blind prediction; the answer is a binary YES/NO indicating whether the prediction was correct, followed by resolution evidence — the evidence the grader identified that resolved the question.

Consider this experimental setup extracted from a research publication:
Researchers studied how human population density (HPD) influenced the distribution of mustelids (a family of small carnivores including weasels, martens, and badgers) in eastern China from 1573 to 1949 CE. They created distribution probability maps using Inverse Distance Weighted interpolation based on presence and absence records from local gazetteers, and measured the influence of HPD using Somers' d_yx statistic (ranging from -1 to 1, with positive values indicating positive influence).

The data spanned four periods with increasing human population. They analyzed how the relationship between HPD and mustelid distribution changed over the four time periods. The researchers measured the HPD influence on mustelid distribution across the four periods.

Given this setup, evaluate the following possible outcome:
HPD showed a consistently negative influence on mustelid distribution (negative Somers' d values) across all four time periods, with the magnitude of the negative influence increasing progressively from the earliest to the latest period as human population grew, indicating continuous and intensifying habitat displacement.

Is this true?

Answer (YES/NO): NO